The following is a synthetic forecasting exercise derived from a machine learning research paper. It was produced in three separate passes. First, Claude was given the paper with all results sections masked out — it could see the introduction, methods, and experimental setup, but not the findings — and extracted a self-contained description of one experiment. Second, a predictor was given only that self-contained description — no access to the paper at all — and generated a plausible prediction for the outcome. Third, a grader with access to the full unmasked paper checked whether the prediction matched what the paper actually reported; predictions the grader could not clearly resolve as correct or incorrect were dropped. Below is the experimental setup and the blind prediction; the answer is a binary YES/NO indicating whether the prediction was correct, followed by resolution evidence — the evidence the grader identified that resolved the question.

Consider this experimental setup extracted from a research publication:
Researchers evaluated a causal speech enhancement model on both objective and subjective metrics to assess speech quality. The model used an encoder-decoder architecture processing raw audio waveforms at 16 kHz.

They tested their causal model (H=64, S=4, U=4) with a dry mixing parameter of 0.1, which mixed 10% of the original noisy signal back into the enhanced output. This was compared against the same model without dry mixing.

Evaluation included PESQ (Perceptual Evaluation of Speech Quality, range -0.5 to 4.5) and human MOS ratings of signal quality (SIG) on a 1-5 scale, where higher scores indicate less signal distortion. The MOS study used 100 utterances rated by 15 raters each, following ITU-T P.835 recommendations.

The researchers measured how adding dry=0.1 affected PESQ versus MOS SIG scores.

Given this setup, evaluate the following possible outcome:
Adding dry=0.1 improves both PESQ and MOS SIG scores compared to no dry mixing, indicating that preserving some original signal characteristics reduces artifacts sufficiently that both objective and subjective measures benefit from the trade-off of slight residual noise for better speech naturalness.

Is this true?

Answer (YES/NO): NO